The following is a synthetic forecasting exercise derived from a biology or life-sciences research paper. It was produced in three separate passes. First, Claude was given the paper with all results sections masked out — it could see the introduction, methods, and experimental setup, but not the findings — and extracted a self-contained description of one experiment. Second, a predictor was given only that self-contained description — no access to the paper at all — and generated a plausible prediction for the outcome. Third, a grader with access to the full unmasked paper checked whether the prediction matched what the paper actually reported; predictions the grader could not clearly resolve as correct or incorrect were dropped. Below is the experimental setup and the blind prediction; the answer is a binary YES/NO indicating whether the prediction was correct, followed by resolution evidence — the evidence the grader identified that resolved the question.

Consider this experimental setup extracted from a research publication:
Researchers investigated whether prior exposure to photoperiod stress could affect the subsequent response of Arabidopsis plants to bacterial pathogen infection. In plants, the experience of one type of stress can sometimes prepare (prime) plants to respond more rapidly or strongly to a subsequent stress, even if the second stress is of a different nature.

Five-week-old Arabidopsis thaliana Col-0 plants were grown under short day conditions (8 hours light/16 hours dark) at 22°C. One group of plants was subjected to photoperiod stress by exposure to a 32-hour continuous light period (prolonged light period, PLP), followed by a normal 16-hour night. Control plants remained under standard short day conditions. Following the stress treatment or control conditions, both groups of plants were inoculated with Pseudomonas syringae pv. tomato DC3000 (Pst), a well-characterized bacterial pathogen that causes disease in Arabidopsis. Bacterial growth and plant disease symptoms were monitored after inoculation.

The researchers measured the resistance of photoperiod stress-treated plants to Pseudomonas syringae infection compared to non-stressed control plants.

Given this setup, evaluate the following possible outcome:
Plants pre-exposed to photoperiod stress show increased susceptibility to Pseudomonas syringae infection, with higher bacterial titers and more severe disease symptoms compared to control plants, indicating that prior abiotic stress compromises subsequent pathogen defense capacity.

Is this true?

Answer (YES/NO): NO